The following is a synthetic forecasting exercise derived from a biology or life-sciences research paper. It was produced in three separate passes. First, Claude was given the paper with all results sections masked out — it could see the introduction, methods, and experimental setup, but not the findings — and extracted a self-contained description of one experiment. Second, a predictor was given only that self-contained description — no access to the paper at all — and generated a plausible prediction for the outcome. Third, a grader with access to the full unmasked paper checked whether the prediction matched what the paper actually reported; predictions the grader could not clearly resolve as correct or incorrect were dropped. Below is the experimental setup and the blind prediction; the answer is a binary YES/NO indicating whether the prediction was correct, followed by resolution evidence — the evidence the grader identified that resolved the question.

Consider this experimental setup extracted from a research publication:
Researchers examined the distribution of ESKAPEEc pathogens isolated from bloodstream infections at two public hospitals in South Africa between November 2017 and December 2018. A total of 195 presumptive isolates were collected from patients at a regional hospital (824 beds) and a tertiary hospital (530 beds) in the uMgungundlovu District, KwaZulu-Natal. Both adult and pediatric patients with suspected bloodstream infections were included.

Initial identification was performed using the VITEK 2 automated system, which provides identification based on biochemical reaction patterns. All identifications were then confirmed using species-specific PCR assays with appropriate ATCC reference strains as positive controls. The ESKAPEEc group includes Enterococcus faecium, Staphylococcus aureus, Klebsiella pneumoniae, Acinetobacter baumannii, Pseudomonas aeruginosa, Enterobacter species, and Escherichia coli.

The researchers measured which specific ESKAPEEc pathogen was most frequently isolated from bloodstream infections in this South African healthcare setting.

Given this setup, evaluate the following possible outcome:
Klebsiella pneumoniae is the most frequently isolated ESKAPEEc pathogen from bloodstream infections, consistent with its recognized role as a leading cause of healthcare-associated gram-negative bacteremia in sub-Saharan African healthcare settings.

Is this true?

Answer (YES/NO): YES